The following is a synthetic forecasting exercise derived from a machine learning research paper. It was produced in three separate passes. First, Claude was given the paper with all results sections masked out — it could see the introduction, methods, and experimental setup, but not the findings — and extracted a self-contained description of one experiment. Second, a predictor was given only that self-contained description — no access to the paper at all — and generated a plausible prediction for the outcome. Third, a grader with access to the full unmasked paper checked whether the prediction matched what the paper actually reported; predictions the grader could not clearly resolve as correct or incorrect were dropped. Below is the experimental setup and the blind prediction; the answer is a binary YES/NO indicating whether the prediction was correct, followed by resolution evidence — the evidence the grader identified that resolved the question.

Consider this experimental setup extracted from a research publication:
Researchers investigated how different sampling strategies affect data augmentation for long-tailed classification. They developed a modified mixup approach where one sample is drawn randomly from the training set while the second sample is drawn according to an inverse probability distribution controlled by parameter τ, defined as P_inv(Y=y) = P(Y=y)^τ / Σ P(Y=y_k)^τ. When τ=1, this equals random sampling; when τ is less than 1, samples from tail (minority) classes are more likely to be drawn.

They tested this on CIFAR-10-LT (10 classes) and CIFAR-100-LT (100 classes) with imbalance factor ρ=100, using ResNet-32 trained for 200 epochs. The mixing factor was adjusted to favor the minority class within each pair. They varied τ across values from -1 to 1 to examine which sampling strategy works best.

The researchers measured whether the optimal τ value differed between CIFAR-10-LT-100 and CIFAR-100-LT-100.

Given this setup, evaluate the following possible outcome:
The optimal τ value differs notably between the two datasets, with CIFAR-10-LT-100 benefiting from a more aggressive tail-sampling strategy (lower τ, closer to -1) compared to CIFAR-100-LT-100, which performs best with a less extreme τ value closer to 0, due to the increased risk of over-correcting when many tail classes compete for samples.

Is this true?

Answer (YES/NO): YES